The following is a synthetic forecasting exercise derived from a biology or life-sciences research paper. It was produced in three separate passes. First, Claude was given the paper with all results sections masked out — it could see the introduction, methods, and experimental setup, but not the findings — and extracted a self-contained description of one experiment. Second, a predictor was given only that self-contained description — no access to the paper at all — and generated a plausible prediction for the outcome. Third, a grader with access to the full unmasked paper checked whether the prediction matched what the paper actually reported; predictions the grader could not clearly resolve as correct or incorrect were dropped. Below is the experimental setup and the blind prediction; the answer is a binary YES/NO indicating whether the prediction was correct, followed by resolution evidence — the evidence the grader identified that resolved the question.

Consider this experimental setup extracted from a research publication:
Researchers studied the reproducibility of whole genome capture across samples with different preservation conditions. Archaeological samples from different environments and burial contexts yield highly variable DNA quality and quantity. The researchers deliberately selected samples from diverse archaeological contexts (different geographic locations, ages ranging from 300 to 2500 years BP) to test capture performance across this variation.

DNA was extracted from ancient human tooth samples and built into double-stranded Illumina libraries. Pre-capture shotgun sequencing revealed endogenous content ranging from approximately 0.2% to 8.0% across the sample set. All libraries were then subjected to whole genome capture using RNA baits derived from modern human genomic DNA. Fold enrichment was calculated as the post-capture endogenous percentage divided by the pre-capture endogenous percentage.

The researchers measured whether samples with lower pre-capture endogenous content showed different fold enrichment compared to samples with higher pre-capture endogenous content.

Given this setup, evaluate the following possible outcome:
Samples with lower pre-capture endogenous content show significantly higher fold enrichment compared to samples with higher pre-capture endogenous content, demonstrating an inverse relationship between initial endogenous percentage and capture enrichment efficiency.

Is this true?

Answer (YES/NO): NO